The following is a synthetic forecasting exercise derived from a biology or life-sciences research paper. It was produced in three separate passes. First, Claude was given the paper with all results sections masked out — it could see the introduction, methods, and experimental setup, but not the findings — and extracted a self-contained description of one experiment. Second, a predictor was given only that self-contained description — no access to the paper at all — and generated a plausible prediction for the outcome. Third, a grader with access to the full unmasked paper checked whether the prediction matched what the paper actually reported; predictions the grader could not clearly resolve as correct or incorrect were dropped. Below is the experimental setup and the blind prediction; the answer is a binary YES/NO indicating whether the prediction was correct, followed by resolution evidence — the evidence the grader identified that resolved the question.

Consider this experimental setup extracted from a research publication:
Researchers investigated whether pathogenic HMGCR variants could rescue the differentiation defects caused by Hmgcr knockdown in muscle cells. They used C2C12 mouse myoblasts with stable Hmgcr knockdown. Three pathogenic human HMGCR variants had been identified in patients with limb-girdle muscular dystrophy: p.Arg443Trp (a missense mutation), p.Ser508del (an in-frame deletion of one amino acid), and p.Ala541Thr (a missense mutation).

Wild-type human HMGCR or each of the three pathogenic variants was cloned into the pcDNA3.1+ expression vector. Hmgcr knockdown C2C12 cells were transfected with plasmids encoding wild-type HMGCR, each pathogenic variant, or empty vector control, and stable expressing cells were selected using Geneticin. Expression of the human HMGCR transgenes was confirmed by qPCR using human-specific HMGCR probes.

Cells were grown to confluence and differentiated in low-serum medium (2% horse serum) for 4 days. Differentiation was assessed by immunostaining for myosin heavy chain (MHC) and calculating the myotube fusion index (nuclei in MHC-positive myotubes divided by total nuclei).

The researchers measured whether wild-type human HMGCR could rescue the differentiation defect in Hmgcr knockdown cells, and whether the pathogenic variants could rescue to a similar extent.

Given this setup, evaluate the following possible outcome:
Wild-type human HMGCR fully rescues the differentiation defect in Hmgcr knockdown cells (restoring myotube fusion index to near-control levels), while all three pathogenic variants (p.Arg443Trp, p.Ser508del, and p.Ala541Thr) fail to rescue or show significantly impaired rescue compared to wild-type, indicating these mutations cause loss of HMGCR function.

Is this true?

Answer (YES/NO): NO